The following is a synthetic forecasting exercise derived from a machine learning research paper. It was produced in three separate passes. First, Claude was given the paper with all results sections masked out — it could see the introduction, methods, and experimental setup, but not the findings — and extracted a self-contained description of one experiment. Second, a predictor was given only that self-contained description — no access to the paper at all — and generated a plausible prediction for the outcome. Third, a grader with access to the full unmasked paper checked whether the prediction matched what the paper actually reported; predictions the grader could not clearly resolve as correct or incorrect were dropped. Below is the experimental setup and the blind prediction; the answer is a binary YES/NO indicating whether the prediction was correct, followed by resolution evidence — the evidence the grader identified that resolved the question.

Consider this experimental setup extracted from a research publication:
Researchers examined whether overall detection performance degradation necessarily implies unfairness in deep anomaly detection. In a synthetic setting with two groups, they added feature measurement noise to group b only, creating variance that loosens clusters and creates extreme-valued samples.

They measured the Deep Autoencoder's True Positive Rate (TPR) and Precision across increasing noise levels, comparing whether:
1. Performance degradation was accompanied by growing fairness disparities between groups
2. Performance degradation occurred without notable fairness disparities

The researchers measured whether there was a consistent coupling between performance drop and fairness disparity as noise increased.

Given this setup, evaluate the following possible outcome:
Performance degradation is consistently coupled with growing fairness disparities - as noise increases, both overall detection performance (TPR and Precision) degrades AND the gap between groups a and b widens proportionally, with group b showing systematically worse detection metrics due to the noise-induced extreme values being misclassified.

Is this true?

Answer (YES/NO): NO